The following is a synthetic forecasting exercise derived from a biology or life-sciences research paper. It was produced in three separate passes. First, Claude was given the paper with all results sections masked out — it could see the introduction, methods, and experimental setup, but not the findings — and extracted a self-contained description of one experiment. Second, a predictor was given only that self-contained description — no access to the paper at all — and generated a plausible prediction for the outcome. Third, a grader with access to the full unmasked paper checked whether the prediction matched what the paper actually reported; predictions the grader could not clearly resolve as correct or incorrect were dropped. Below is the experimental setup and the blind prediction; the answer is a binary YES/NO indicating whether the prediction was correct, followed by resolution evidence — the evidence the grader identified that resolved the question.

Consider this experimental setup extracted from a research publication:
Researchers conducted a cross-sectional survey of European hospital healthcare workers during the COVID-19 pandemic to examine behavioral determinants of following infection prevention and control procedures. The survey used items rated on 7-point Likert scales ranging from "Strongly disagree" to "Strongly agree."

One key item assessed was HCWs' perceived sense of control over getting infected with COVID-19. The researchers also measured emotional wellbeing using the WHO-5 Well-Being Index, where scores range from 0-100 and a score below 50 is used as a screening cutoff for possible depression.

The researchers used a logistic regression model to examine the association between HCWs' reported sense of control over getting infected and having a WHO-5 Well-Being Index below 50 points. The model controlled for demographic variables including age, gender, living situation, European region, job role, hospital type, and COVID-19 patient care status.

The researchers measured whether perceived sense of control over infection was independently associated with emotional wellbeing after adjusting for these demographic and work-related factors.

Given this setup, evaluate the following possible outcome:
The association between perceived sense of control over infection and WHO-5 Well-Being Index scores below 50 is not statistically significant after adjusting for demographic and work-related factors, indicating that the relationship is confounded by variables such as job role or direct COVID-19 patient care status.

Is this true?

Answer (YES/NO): NO